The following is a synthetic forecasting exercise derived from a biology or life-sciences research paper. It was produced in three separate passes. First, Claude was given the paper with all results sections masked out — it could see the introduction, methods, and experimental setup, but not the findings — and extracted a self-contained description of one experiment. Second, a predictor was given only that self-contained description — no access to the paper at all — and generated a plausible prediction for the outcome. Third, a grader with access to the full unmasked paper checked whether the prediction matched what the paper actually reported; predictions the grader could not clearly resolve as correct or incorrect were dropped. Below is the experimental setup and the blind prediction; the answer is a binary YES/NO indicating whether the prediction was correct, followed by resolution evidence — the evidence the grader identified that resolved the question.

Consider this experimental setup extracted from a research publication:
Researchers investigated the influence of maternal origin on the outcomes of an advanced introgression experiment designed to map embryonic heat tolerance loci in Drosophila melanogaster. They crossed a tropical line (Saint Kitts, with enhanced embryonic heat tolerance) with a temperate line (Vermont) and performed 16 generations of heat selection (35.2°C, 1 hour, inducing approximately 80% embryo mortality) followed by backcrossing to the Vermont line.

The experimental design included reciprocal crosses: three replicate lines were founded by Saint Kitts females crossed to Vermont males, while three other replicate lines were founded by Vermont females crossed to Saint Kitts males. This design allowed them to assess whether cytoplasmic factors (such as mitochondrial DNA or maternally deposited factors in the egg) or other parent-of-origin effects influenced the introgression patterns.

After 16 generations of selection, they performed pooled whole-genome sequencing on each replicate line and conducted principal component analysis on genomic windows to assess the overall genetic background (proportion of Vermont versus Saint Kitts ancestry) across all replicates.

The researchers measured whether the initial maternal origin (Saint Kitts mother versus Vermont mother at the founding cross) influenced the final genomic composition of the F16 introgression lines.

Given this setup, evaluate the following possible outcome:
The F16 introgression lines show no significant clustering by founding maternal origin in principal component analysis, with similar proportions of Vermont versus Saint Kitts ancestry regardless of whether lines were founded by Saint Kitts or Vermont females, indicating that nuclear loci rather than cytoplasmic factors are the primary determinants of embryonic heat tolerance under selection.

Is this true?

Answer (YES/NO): YES